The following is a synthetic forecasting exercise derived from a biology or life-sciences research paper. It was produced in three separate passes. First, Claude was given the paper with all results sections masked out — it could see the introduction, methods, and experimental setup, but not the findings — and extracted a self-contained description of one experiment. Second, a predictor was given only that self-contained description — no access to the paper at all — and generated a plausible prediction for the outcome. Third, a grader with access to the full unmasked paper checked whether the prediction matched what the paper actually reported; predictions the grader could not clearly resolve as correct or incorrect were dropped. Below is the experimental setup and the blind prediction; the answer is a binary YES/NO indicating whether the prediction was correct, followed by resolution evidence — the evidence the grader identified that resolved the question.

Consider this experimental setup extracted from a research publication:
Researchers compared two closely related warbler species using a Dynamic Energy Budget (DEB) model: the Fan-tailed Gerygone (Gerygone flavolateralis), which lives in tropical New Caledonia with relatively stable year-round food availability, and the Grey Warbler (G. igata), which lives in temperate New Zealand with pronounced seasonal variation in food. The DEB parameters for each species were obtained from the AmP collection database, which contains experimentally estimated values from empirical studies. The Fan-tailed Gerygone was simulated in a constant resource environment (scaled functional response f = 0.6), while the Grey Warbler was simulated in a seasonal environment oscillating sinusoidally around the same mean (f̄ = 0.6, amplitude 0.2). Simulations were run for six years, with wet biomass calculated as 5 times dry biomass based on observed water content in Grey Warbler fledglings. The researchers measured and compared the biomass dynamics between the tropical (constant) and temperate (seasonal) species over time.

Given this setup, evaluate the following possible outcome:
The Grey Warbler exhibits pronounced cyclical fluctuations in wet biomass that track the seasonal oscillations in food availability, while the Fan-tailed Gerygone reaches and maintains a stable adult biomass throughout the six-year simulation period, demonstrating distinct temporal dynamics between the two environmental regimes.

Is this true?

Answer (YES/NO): YES